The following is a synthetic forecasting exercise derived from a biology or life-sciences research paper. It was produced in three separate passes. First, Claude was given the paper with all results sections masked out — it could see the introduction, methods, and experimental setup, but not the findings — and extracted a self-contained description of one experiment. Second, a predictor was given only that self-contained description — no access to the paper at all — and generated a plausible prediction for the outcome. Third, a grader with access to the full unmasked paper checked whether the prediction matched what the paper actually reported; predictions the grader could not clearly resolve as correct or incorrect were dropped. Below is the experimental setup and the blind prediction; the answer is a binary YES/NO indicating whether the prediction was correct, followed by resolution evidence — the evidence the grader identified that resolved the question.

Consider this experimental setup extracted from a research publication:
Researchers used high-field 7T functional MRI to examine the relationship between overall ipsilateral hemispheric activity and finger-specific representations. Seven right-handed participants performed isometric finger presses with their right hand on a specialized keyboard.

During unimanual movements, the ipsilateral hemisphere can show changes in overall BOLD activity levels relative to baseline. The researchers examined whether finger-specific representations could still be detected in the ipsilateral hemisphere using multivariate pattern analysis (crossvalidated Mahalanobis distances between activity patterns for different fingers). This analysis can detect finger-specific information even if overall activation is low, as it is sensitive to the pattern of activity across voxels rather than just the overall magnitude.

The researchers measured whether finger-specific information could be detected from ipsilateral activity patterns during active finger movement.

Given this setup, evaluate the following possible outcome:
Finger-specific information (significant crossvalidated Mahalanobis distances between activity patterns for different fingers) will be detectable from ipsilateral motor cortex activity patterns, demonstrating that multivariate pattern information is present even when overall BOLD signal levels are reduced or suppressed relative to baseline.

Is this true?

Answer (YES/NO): YES